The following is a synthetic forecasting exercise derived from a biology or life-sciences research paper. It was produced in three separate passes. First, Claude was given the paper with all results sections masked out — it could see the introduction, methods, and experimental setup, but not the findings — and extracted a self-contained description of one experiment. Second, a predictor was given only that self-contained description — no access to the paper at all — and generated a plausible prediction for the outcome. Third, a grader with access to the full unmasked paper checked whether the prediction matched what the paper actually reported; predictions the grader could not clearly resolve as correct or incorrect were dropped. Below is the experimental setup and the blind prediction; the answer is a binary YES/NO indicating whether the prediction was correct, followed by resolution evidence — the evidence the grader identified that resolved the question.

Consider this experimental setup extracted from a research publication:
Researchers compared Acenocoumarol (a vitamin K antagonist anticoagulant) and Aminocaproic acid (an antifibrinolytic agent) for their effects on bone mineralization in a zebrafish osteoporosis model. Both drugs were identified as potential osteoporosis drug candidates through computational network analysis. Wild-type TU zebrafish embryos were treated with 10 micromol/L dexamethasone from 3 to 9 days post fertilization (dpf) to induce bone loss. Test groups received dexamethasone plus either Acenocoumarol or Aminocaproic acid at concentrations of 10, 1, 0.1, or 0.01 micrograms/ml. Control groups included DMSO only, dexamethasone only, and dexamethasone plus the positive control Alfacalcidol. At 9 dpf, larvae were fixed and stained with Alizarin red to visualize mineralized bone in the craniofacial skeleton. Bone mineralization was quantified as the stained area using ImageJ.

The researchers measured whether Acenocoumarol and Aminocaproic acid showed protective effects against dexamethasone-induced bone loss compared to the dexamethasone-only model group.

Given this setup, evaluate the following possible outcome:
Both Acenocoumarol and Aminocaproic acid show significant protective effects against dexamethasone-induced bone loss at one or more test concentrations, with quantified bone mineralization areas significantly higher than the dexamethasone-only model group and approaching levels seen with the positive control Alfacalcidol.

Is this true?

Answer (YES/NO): NO